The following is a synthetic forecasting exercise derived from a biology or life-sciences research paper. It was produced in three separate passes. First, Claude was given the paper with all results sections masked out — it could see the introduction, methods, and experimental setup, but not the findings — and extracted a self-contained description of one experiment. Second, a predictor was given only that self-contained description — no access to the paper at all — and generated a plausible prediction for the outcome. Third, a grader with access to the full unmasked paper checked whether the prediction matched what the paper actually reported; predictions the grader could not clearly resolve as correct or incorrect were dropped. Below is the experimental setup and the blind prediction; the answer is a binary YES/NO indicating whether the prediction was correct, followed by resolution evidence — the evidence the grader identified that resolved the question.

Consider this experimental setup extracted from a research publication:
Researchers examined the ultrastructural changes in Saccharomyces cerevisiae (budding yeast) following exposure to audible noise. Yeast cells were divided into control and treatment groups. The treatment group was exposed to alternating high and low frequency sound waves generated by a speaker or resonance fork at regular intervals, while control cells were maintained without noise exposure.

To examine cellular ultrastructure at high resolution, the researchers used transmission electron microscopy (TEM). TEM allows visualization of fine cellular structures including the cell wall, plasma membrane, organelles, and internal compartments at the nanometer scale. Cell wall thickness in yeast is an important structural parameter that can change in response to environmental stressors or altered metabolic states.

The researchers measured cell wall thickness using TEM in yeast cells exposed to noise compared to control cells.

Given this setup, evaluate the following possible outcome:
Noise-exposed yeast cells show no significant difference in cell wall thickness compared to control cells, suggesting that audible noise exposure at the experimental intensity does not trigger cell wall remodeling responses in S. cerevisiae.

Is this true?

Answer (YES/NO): NO